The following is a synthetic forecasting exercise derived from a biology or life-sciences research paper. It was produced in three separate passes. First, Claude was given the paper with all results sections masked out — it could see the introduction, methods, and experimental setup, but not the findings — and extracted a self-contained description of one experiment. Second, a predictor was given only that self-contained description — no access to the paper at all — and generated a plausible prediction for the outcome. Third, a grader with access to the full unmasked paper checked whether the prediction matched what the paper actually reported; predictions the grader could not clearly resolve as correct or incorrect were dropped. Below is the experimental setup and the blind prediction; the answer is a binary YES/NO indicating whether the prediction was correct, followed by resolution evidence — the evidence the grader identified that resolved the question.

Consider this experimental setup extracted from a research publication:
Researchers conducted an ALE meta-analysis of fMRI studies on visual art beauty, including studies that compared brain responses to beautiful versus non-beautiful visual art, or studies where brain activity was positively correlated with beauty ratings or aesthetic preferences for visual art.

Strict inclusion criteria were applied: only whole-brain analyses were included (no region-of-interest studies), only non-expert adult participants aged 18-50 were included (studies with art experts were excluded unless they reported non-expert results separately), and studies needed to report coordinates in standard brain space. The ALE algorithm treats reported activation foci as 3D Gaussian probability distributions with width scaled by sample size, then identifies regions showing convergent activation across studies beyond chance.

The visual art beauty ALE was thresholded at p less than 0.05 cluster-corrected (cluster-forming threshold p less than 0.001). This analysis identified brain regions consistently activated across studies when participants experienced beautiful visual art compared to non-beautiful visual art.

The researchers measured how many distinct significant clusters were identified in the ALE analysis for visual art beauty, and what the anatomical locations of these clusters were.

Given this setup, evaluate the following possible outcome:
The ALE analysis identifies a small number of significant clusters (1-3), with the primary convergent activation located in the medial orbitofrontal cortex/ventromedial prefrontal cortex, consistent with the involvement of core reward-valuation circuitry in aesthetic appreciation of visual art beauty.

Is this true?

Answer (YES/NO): NO